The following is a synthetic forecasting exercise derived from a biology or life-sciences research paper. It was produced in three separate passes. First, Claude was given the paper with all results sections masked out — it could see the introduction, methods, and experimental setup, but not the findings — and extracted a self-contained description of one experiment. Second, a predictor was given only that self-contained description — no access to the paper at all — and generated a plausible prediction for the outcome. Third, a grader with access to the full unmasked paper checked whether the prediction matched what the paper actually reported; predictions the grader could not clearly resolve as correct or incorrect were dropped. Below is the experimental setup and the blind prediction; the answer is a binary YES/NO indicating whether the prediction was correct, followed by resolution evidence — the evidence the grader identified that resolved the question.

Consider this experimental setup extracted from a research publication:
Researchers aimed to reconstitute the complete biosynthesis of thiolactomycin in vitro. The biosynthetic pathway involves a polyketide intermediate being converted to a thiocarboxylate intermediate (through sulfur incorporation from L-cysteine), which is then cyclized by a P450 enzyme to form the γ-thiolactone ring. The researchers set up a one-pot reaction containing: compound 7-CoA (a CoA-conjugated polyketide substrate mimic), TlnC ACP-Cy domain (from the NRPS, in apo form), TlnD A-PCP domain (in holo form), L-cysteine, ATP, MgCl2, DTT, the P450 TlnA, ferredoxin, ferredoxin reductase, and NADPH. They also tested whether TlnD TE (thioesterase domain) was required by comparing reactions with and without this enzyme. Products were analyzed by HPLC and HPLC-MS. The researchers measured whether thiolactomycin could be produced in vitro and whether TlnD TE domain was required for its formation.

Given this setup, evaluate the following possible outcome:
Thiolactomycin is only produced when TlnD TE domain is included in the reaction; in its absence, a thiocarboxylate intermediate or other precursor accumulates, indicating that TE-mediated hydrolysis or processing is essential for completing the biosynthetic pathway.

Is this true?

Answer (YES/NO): NO